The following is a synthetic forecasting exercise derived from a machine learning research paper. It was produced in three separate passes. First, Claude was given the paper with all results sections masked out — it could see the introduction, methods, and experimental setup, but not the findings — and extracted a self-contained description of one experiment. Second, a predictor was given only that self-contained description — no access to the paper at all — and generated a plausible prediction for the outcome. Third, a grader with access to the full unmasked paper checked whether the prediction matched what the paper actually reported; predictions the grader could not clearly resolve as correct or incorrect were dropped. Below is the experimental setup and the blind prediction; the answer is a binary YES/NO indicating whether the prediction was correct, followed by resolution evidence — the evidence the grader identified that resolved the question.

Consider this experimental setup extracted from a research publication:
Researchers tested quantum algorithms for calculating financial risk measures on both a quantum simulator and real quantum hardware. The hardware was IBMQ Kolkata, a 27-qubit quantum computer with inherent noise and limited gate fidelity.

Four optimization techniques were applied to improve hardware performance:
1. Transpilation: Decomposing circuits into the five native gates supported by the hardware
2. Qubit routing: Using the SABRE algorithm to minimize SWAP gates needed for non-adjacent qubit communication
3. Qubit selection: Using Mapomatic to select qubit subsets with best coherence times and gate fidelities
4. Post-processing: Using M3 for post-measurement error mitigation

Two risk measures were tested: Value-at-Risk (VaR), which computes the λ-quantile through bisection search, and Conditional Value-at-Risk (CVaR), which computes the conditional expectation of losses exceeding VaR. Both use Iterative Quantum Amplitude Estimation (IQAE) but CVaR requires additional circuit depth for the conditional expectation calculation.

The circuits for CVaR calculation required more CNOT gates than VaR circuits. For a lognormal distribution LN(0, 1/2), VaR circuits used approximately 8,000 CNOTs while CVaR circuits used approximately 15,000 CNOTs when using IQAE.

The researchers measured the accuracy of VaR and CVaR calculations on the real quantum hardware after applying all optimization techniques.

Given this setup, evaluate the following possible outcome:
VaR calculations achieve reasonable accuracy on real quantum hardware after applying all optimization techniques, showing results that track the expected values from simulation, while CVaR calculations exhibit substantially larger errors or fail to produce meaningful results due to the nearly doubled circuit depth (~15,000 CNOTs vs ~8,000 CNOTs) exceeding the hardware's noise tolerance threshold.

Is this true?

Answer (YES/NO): NO